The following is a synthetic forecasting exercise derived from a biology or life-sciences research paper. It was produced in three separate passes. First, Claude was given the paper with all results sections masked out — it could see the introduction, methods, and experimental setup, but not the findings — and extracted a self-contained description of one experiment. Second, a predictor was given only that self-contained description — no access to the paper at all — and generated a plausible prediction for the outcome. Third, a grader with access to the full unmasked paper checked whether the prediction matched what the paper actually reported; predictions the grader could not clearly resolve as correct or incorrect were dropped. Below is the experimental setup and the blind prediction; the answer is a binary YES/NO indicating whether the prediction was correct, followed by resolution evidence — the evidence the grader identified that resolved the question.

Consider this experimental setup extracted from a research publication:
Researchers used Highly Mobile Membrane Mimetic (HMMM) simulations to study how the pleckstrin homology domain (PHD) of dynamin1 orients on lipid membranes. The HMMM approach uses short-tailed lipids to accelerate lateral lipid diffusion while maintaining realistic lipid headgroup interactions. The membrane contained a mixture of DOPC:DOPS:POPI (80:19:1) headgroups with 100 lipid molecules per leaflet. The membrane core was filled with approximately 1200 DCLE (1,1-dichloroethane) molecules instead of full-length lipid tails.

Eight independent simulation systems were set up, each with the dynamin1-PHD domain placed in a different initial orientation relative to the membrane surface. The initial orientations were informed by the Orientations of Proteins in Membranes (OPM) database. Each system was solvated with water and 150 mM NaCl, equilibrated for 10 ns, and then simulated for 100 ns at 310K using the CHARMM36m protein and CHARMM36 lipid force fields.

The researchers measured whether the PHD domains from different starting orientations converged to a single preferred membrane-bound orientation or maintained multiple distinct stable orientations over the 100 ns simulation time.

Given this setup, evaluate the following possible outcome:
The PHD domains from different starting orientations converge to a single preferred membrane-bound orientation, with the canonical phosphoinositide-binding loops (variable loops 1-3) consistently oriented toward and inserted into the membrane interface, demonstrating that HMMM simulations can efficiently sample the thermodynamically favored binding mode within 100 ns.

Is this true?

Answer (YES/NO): NO